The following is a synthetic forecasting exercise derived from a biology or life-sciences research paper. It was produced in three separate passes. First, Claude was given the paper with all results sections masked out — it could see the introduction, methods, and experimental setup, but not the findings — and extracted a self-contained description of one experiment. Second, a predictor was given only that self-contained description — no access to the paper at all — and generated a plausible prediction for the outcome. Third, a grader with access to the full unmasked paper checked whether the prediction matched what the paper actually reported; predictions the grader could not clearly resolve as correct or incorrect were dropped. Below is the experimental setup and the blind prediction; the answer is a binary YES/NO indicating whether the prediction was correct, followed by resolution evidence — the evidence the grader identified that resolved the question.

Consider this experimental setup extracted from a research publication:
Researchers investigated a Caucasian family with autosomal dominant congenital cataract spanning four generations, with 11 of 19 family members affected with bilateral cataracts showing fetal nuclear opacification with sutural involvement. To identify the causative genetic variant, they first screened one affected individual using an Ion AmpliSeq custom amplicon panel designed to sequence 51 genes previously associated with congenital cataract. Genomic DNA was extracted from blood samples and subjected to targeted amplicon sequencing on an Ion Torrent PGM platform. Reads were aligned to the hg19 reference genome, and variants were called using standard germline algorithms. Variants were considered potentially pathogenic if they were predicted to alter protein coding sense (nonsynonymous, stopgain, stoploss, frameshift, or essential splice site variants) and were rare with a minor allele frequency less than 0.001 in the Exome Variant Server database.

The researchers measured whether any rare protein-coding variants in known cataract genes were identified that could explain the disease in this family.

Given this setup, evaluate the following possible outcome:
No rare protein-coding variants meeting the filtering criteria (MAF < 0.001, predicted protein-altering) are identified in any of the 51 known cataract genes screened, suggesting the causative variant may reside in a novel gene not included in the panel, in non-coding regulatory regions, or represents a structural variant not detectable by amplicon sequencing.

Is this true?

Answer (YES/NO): YES